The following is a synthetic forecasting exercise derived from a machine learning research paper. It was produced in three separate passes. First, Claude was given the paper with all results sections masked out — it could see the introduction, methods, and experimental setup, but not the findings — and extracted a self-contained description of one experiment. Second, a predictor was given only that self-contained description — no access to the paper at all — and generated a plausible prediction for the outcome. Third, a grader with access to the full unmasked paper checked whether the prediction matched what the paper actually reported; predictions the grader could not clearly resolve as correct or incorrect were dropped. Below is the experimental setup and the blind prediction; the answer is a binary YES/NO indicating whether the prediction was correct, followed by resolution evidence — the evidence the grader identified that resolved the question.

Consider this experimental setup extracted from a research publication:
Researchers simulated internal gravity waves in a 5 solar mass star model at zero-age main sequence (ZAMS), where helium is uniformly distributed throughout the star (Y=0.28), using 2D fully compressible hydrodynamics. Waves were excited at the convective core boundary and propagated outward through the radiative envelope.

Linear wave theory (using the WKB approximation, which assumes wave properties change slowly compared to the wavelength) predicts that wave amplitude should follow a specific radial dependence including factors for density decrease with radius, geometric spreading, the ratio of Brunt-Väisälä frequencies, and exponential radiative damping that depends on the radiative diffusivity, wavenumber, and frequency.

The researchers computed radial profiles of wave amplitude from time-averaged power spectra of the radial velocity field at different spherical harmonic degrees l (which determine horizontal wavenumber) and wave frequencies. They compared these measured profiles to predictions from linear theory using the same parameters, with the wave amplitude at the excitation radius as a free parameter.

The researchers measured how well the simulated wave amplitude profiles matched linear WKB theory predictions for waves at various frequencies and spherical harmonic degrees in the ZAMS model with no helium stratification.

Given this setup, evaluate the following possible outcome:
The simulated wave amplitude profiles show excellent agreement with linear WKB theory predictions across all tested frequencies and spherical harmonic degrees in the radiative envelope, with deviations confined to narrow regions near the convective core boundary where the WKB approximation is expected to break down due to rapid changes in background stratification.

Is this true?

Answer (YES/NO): NO